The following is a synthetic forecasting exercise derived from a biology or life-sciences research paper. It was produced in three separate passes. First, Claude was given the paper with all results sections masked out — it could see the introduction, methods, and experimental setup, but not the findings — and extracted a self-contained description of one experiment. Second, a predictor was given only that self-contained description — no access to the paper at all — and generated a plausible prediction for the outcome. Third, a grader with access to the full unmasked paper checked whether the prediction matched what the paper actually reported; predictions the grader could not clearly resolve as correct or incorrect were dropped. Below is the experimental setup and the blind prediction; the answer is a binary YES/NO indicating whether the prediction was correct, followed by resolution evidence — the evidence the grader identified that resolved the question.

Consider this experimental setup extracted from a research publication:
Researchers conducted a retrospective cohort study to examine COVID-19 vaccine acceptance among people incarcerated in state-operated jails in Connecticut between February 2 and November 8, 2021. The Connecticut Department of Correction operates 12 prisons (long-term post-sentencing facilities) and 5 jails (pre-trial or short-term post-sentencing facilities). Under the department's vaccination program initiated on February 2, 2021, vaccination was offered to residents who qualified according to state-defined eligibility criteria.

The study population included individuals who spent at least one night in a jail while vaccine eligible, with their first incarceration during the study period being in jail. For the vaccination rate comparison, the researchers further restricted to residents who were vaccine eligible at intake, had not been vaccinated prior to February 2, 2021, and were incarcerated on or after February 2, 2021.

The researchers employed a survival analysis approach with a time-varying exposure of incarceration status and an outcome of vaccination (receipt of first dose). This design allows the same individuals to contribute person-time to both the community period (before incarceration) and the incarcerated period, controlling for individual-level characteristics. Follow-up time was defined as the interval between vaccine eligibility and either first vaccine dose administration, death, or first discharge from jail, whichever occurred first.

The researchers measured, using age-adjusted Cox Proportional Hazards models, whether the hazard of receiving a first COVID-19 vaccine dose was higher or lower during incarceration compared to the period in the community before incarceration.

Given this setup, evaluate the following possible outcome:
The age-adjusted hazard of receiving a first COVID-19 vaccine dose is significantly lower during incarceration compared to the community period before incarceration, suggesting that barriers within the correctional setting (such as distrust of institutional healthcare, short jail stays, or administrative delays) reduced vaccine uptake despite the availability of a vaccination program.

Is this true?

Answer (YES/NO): NO